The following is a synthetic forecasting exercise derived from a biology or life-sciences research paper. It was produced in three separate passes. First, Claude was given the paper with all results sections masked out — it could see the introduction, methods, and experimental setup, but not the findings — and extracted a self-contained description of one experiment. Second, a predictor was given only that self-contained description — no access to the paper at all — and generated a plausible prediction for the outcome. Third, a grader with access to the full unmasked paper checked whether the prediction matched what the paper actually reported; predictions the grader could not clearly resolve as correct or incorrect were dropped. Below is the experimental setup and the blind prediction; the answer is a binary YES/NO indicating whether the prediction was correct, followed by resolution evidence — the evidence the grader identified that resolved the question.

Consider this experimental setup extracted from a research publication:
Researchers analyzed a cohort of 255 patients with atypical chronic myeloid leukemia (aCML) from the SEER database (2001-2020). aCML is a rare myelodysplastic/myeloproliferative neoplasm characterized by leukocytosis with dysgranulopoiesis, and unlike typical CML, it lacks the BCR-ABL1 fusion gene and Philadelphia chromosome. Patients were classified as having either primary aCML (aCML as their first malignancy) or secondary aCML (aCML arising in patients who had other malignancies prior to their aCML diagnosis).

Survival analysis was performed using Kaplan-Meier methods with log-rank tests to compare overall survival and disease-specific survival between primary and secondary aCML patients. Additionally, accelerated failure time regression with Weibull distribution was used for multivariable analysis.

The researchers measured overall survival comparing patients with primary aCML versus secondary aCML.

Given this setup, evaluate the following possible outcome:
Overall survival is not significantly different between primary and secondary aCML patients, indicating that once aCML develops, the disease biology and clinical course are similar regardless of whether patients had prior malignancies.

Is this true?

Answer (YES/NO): YES